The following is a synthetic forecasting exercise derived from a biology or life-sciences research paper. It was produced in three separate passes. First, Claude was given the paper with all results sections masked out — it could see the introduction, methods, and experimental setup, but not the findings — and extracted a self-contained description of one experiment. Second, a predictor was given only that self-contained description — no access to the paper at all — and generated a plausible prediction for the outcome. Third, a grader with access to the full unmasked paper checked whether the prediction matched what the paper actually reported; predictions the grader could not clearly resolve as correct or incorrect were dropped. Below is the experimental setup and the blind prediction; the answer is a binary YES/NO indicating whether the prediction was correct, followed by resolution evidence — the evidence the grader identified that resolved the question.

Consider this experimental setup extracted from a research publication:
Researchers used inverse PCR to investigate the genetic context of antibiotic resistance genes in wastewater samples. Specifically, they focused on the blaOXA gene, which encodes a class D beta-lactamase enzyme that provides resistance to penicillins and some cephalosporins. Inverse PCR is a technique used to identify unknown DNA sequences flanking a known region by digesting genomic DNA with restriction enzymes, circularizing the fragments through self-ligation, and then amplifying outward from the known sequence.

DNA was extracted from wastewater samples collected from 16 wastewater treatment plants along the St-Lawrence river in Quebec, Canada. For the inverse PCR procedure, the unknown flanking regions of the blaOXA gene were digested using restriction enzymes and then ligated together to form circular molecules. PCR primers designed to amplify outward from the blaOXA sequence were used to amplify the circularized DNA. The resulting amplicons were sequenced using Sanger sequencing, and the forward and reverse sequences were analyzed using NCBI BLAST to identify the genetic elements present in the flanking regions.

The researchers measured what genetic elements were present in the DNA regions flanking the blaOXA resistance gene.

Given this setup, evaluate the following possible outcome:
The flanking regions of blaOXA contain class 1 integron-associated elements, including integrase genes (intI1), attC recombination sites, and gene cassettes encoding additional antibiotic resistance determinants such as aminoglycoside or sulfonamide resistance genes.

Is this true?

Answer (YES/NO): NO